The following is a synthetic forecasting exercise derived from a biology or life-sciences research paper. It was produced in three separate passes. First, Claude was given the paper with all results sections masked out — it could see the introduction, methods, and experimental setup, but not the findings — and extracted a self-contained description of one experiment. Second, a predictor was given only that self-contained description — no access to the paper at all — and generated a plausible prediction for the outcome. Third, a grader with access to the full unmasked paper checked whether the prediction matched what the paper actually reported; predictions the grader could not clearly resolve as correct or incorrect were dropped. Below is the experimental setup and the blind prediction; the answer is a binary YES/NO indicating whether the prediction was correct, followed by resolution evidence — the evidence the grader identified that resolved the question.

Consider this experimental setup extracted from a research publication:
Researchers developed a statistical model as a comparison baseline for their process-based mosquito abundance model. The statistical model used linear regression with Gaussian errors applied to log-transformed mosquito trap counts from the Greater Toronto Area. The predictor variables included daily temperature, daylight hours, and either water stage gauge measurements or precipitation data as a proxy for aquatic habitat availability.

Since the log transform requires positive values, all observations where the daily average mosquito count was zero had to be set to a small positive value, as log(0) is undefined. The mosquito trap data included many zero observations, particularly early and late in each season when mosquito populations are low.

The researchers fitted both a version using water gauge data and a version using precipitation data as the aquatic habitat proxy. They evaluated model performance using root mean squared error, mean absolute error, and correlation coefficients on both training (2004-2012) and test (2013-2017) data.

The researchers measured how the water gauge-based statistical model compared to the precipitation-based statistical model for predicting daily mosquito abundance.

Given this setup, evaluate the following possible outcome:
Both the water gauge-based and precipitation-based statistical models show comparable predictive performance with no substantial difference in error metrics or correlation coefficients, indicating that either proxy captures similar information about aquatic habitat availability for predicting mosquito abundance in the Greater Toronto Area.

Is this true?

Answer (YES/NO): YES